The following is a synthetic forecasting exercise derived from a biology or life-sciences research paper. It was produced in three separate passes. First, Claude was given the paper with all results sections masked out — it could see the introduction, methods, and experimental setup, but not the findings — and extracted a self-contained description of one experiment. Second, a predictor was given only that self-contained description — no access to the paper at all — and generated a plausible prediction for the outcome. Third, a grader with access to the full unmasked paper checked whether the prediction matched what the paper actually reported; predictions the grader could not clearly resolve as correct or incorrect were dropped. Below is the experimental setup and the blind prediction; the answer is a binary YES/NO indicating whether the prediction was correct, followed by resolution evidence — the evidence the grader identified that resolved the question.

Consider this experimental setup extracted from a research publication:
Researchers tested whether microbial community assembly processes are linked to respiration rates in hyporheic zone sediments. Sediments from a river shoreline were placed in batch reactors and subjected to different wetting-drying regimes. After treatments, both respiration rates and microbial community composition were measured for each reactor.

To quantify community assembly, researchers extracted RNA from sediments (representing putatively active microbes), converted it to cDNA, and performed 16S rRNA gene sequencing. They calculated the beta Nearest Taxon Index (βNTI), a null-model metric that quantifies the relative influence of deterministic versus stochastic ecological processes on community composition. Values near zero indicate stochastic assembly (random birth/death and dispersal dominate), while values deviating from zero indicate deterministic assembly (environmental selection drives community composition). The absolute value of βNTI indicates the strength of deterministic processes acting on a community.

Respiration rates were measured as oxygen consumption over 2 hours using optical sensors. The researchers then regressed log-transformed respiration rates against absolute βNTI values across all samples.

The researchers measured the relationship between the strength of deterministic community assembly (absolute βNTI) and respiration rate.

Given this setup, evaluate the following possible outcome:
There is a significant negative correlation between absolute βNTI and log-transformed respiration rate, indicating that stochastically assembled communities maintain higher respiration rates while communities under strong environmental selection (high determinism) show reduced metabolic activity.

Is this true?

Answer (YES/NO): YES